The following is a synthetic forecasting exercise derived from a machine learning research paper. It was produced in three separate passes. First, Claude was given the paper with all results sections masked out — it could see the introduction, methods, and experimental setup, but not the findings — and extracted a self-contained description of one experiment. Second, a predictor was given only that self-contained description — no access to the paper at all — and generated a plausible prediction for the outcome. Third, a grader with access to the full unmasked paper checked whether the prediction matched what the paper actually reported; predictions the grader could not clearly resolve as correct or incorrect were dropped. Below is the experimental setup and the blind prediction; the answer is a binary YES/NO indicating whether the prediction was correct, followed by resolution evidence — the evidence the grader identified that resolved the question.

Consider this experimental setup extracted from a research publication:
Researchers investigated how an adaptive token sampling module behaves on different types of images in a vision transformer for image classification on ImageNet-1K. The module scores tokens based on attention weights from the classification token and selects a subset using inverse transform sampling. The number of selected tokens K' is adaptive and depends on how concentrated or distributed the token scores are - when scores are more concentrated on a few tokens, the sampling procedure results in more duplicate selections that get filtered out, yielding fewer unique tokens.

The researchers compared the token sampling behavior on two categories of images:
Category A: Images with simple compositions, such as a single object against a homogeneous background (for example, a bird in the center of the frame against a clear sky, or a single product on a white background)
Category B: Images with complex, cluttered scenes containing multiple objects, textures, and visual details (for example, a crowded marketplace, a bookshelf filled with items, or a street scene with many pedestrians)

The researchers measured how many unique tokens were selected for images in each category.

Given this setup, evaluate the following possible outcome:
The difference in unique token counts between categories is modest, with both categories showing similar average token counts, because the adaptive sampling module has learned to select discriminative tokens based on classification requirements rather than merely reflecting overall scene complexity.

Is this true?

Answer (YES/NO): NO